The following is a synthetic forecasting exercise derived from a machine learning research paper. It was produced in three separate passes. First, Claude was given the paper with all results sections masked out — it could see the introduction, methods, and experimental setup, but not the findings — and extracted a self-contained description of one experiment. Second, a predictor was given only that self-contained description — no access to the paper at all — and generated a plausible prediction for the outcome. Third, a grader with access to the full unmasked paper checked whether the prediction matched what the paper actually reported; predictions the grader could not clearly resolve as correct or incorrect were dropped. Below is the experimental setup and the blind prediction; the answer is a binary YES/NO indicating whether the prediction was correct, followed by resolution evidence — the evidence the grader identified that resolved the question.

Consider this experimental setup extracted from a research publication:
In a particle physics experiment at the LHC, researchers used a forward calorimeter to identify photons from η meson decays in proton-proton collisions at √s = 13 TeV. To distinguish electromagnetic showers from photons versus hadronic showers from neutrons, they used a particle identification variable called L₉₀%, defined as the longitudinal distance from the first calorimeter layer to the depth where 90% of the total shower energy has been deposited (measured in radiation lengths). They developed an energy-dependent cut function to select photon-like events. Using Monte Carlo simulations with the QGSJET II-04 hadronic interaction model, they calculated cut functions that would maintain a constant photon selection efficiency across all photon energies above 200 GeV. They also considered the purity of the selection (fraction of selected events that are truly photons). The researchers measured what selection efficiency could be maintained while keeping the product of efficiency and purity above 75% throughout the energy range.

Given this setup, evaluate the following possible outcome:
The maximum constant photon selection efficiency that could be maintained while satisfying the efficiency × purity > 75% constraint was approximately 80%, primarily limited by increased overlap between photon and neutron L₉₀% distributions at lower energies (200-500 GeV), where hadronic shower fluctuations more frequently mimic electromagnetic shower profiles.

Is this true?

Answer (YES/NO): NO